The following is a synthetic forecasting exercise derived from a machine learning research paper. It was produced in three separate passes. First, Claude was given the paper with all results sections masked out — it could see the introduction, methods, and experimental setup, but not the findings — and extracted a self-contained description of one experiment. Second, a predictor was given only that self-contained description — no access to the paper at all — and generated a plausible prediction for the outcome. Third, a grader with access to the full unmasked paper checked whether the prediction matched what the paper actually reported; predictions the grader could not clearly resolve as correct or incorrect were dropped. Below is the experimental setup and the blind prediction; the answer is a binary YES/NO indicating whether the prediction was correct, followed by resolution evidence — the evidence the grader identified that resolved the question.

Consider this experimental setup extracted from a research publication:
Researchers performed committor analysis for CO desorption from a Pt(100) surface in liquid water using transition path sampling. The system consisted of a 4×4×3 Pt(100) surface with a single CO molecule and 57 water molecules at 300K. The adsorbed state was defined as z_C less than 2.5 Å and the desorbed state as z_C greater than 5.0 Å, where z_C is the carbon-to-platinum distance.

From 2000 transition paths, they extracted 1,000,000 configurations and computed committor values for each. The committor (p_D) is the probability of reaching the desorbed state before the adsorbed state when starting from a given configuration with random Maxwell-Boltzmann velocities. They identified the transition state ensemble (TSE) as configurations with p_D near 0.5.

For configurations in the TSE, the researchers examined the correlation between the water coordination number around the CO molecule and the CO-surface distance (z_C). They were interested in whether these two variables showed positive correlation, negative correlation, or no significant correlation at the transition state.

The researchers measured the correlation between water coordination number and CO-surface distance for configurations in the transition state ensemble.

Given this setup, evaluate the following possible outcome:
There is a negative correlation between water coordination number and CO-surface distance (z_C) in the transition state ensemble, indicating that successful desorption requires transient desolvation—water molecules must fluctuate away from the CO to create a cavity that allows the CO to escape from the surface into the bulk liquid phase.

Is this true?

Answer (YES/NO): NO